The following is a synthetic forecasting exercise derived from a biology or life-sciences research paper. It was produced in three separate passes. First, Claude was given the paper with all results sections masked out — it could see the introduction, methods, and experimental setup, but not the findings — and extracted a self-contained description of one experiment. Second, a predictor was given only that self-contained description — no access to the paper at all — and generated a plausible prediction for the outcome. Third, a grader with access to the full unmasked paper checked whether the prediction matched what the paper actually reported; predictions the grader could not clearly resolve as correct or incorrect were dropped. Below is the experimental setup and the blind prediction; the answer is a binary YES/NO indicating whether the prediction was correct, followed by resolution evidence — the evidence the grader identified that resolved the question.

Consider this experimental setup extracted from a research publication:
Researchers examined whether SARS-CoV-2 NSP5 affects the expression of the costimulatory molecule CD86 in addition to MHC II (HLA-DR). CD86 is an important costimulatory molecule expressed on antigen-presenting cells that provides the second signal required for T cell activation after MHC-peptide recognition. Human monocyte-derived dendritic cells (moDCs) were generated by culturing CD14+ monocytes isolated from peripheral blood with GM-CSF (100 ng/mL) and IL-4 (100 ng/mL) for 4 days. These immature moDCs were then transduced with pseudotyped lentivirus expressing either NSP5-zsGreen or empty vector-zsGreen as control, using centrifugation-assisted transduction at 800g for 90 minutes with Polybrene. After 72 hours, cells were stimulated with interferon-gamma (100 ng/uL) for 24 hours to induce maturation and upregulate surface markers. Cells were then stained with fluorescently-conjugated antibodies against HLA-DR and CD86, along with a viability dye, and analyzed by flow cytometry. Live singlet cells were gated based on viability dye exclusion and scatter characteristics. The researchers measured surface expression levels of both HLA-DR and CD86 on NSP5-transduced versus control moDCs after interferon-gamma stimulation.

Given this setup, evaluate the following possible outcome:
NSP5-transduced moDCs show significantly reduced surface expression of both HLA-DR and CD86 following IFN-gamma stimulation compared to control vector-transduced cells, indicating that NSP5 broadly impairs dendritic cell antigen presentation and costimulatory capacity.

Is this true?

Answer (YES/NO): NO